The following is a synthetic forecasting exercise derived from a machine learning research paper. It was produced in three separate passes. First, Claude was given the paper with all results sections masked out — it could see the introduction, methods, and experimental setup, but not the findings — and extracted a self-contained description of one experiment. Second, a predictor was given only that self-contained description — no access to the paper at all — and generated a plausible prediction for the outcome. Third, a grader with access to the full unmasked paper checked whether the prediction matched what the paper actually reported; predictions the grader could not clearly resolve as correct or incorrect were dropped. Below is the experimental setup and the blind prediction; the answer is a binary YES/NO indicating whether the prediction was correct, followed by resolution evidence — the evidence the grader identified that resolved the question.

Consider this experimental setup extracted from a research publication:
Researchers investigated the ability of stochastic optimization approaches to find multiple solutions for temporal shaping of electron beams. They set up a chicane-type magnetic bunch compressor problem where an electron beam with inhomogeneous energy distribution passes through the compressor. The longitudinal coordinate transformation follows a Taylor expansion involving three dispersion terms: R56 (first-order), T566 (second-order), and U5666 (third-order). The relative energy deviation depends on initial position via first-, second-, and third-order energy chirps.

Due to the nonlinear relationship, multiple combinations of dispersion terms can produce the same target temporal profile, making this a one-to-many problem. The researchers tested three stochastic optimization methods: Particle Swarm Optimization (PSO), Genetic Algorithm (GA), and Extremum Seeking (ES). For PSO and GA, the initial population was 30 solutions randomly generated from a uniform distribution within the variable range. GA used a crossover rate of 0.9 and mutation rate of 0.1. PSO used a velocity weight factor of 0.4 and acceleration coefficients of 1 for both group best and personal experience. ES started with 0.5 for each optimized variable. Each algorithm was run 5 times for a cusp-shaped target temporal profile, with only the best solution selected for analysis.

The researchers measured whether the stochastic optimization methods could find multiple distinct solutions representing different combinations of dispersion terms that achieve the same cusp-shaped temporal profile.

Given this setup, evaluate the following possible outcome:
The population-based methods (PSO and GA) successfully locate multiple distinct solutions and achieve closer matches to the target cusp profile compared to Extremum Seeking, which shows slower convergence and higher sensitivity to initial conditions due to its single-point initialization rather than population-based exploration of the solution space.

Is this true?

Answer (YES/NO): NO